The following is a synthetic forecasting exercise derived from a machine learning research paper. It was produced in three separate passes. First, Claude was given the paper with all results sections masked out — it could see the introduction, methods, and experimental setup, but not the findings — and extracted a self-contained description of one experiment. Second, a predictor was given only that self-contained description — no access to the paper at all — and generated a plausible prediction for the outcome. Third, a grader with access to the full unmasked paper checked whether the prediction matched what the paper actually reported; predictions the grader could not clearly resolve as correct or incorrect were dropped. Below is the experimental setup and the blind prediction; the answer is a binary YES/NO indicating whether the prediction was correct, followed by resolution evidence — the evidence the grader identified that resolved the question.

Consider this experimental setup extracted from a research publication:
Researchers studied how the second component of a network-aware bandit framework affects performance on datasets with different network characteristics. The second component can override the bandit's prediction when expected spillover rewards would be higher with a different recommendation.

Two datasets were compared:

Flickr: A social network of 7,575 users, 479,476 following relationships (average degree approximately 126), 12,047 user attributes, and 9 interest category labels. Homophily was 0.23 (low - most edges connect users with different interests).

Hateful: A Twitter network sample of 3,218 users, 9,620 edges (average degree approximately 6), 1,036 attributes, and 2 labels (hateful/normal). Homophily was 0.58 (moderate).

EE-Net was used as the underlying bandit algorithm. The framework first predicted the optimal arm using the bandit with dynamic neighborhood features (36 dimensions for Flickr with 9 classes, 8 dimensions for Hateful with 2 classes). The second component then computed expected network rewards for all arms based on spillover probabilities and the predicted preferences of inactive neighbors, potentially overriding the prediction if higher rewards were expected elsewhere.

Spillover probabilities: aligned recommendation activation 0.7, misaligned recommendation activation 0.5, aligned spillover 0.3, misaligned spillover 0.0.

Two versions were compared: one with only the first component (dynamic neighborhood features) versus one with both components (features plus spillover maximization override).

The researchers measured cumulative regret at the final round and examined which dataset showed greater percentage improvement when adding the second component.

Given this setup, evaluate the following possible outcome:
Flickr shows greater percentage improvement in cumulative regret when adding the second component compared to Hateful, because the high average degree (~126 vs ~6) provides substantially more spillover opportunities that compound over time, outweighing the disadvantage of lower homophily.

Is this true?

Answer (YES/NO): YES